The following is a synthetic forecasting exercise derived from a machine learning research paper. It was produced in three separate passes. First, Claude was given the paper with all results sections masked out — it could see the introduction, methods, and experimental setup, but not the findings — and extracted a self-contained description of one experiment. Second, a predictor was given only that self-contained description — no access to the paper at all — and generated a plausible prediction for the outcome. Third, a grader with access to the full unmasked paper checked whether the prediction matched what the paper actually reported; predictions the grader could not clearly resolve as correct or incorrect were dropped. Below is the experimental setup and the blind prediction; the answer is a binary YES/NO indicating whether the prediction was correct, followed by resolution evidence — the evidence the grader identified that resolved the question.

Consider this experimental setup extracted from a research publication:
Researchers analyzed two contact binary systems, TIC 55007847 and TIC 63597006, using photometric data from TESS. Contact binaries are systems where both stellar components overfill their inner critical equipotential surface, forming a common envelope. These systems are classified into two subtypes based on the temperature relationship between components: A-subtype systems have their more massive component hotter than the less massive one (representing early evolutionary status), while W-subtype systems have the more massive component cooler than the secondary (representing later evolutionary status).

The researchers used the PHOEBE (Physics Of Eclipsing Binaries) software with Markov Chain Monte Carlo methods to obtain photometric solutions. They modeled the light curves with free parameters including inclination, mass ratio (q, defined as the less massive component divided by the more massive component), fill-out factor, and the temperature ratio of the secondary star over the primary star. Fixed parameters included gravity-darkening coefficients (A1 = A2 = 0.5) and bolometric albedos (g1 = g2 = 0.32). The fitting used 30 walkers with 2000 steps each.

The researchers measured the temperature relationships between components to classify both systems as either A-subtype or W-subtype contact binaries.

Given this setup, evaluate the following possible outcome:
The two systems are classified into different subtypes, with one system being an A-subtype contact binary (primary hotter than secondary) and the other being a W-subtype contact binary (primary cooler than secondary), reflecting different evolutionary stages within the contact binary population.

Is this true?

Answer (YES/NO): NO